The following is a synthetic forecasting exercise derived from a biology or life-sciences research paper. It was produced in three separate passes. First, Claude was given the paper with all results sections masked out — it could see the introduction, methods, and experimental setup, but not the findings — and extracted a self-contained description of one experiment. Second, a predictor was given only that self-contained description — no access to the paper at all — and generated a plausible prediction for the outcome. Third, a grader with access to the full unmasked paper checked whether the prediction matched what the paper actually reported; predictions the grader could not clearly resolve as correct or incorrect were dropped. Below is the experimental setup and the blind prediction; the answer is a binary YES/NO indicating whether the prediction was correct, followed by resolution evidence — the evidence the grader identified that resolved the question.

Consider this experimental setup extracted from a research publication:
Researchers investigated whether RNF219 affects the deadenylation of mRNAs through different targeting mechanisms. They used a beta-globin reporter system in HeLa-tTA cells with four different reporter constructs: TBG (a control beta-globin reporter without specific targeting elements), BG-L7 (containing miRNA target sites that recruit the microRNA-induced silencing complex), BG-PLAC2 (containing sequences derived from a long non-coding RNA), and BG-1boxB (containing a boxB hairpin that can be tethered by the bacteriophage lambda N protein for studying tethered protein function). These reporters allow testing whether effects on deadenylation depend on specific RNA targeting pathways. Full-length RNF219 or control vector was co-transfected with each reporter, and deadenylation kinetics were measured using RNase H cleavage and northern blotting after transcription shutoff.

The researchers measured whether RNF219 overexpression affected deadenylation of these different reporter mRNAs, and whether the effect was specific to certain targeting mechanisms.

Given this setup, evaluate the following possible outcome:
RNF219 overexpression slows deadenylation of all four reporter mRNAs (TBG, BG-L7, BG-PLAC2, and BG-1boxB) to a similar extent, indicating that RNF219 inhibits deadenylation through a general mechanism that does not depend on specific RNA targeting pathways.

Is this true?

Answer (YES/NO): NO